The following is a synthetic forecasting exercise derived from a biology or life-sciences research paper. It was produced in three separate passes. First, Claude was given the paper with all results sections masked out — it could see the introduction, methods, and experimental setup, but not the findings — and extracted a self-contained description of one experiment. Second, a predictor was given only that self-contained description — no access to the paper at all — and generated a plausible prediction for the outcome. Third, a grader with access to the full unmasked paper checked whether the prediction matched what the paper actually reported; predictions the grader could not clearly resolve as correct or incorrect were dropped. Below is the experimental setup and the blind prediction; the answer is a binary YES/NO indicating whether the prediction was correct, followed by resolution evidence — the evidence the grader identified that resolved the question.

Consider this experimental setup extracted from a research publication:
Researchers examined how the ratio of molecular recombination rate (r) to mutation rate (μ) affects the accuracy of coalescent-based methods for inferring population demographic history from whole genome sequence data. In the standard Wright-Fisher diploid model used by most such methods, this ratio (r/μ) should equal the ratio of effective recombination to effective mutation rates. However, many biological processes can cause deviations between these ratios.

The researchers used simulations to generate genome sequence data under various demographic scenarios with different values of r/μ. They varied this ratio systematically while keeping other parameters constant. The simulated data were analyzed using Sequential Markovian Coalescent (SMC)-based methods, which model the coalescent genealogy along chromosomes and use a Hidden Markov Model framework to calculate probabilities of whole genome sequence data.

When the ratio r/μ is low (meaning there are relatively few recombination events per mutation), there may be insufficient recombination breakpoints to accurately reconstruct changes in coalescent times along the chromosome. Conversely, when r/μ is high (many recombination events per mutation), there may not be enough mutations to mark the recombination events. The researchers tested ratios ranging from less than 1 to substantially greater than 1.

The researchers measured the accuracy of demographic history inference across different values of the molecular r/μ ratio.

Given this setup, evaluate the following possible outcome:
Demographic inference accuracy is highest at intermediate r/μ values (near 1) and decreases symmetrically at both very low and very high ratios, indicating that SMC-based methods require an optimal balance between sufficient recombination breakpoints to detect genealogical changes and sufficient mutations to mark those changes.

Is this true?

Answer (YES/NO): NO